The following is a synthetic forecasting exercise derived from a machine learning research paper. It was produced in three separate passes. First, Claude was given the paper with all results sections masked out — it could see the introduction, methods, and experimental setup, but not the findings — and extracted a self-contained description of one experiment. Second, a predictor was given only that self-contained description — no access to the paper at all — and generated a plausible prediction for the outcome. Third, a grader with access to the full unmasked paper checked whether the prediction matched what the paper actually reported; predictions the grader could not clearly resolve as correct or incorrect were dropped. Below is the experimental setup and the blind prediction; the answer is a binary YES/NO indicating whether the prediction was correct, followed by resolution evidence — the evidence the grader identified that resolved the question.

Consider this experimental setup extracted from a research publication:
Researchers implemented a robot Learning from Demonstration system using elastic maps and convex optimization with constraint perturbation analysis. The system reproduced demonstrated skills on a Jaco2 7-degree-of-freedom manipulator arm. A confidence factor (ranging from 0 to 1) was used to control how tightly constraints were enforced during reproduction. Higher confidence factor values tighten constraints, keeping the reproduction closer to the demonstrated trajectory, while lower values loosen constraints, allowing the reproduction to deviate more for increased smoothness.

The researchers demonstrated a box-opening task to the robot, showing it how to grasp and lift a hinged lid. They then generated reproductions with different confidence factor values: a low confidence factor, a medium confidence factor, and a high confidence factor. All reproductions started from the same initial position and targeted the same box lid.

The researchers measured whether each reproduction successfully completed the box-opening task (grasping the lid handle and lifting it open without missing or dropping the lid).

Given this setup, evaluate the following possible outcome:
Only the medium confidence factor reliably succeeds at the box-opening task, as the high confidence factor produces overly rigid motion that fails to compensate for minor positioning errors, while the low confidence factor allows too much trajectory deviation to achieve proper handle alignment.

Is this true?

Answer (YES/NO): NO